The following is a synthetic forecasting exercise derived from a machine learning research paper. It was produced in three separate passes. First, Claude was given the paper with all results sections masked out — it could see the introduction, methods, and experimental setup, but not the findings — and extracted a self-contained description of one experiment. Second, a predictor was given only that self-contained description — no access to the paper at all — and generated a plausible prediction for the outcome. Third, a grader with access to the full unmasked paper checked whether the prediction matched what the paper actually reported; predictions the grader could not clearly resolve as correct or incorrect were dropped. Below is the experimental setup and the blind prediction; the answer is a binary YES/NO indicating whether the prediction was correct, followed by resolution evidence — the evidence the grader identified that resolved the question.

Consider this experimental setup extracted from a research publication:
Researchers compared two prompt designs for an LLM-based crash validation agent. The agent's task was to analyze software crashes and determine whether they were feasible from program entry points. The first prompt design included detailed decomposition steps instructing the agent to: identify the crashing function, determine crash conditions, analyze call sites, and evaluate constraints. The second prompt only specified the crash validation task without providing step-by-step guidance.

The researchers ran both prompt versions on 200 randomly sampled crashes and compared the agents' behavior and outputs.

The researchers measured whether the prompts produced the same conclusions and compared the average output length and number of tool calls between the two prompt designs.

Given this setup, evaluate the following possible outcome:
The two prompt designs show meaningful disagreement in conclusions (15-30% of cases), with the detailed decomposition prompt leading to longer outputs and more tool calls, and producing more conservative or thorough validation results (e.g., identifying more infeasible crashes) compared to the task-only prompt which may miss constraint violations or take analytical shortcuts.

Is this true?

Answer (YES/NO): NO